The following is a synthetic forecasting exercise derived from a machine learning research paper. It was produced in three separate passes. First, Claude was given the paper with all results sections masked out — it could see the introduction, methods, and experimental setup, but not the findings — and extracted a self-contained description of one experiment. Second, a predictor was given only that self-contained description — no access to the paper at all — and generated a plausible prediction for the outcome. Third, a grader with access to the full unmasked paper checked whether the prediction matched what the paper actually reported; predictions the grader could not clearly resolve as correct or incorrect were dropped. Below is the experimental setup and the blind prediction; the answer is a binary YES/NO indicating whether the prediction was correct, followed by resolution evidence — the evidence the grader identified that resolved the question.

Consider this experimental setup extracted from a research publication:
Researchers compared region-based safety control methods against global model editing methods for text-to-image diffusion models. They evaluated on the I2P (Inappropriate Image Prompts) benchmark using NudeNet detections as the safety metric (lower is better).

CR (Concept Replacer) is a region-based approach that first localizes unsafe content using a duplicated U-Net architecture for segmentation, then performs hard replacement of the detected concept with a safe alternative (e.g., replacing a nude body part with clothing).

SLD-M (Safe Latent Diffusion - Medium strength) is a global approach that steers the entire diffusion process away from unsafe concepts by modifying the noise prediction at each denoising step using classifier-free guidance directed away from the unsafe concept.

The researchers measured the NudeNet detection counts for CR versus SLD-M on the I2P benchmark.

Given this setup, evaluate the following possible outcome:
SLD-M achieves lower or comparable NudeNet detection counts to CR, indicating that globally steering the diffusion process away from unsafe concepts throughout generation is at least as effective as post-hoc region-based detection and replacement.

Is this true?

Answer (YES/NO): NO